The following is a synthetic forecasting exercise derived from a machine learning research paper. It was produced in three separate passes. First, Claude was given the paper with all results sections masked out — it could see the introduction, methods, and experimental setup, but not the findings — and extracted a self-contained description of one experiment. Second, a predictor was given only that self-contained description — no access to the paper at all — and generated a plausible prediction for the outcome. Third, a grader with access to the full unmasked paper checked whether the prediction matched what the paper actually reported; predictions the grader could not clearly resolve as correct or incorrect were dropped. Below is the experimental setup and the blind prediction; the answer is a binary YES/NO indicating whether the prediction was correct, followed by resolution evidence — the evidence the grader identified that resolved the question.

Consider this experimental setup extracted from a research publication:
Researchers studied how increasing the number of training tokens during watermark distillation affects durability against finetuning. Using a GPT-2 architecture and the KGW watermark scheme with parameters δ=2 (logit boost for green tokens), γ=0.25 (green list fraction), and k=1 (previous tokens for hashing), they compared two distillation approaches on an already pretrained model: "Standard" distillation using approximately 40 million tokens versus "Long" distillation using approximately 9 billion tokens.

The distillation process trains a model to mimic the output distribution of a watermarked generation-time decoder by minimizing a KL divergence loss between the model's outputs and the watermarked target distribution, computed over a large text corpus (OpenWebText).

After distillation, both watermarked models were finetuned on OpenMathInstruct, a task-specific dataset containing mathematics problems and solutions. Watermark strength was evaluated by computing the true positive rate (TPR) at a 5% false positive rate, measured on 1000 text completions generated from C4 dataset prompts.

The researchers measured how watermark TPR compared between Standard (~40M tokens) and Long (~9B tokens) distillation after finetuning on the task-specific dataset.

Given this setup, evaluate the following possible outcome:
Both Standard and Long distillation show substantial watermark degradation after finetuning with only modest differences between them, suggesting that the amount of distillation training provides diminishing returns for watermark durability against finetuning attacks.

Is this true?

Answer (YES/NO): NO